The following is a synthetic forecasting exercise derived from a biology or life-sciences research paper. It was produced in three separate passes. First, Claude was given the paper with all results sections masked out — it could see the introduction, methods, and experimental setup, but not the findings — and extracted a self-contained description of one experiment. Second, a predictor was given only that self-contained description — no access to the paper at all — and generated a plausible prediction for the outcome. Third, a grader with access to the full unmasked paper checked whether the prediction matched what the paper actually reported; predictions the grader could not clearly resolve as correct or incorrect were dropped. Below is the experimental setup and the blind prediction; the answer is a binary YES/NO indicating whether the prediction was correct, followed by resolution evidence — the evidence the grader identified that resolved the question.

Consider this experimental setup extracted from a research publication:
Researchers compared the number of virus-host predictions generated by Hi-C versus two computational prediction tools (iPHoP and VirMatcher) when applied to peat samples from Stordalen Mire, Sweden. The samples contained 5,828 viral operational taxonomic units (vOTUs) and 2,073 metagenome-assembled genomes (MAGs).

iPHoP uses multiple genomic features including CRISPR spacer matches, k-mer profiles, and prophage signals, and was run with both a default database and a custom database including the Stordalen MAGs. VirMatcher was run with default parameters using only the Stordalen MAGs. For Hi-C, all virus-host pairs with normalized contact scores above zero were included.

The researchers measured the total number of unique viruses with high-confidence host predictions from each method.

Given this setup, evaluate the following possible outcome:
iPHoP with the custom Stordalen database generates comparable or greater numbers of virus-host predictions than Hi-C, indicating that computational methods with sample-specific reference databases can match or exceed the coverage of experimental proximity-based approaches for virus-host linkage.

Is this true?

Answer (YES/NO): YES